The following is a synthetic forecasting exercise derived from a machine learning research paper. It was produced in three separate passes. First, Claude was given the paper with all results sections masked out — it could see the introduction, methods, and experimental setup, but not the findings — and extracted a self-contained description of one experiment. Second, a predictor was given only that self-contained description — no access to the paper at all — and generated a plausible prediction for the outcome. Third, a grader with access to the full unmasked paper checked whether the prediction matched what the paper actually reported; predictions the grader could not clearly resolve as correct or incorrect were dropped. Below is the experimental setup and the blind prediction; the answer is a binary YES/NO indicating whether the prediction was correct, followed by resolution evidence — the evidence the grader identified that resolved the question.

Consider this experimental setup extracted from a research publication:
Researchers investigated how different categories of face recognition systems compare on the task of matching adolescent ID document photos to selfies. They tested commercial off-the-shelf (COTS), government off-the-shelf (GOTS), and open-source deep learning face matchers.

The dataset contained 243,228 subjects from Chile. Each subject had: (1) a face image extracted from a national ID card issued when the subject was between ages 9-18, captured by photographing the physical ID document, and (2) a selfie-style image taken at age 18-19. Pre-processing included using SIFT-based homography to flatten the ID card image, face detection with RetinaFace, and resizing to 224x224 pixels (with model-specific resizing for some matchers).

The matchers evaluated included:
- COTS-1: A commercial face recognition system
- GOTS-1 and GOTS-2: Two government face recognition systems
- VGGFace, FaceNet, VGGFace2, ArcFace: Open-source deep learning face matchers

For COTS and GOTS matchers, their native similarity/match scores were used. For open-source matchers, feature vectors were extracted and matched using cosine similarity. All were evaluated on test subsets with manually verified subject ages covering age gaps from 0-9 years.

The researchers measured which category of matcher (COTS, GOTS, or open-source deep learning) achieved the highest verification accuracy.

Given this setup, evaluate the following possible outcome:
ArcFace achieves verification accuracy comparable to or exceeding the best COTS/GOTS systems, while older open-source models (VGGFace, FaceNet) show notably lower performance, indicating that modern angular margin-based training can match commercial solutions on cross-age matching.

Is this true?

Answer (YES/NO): YES